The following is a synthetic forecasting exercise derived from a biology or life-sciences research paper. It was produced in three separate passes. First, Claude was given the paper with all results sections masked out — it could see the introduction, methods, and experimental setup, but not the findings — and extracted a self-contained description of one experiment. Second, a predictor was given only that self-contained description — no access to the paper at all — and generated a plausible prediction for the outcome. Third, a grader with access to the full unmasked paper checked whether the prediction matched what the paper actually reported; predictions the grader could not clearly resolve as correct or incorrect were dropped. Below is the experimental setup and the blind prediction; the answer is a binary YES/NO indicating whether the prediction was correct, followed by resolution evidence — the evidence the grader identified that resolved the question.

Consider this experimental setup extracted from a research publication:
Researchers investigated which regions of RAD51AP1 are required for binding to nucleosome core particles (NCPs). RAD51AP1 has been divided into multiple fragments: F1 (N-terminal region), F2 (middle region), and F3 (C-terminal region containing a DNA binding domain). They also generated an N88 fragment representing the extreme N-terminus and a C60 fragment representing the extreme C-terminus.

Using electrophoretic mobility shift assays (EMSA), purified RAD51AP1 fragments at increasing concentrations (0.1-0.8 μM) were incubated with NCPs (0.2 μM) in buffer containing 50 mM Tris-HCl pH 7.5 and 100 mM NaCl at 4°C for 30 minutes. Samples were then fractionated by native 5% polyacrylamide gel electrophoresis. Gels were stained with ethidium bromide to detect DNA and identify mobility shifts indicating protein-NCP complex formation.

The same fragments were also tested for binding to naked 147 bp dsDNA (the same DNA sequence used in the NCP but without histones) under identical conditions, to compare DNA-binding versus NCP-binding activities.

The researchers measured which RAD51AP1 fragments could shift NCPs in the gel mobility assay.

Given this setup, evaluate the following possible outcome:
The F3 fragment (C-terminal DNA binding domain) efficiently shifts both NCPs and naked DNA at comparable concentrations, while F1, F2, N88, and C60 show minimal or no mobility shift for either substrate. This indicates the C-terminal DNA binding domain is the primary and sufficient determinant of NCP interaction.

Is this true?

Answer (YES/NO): NO